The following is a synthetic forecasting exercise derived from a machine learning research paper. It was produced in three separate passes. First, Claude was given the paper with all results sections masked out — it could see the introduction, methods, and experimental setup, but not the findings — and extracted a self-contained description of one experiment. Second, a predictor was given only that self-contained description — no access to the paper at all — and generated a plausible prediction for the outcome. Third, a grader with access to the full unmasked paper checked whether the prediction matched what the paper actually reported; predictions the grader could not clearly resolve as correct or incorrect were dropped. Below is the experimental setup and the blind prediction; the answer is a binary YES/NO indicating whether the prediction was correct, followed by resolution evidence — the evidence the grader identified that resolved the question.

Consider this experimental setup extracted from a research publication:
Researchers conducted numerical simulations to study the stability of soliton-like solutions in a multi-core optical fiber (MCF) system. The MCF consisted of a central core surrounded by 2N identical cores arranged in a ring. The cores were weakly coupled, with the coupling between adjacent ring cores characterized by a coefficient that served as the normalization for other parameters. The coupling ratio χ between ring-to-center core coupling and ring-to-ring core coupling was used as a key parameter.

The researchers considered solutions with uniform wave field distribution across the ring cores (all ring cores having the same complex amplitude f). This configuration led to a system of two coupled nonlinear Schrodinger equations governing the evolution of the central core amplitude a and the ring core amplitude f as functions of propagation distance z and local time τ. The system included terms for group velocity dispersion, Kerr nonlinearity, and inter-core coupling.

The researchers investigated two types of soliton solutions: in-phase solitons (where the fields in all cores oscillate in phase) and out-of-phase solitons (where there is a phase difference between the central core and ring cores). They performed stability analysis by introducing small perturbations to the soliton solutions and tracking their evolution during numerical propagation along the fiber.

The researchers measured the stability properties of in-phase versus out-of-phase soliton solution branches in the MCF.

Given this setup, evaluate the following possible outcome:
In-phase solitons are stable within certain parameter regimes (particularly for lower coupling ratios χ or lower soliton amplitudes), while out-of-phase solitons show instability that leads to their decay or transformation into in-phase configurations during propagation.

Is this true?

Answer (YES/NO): NO